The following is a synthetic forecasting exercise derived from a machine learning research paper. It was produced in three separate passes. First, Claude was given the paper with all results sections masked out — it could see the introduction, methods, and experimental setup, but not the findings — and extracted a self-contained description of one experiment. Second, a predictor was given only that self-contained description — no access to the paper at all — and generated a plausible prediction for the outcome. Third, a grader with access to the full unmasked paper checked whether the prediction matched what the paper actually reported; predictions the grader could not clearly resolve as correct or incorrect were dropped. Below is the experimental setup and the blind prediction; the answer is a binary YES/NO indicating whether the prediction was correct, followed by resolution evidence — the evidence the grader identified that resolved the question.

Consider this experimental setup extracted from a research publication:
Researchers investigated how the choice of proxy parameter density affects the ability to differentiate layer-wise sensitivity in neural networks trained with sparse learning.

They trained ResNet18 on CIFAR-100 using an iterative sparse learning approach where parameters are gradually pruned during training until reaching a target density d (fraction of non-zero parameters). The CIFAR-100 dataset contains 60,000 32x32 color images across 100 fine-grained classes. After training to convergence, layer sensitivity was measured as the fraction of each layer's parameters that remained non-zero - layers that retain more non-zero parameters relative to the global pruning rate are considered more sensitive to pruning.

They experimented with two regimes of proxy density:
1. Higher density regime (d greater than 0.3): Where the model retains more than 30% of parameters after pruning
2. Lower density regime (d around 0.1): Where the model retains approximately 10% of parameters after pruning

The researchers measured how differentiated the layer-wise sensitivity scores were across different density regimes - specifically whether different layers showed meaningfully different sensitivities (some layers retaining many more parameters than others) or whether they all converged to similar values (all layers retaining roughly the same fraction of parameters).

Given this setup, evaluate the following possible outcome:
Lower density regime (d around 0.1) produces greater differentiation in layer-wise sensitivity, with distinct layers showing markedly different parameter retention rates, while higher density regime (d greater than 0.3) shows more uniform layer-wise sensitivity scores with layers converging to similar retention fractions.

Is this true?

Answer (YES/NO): YES